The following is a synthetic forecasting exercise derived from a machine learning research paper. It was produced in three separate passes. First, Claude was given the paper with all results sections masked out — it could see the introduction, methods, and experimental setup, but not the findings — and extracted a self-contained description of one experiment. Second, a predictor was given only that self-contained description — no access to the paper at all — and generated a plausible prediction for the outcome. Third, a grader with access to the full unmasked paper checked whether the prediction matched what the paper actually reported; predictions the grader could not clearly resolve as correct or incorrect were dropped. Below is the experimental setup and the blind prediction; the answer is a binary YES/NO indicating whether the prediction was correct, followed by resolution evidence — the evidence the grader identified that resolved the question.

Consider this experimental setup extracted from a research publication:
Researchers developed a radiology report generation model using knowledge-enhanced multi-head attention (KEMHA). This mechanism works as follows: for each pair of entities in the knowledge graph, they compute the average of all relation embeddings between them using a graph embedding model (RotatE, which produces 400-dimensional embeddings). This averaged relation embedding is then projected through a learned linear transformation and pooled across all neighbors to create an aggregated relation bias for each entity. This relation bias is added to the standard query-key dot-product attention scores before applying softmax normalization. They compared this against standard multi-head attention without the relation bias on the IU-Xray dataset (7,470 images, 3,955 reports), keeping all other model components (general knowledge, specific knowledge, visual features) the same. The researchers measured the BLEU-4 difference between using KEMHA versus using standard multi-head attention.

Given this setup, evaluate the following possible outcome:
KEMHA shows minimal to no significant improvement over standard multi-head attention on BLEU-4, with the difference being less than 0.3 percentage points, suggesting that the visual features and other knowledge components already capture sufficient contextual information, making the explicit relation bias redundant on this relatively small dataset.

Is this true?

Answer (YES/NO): NO